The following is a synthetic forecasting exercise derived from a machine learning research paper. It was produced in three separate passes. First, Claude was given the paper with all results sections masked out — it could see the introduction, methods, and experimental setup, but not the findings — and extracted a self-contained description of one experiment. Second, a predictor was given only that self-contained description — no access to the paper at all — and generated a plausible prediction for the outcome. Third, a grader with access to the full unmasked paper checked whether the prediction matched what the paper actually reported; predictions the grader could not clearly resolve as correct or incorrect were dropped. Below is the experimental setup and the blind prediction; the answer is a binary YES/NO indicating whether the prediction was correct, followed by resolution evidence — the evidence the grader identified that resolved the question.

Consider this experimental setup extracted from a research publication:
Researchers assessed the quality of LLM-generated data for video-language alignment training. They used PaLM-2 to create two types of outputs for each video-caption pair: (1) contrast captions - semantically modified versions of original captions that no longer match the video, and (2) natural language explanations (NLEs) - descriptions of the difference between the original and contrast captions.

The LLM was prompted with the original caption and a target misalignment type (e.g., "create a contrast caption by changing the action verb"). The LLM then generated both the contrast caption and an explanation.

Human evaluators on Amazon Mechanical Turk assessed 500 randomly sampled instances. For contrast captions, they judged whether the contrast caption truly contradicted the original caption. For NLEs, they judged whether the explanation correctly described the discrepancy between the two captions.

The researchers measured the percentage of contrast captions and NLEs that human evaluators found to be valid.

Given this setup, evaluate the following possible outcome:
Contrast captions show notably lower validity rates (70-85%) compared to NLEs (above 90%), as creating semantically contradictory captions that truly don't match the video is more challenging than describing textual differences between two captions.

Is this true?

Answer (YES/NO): NO